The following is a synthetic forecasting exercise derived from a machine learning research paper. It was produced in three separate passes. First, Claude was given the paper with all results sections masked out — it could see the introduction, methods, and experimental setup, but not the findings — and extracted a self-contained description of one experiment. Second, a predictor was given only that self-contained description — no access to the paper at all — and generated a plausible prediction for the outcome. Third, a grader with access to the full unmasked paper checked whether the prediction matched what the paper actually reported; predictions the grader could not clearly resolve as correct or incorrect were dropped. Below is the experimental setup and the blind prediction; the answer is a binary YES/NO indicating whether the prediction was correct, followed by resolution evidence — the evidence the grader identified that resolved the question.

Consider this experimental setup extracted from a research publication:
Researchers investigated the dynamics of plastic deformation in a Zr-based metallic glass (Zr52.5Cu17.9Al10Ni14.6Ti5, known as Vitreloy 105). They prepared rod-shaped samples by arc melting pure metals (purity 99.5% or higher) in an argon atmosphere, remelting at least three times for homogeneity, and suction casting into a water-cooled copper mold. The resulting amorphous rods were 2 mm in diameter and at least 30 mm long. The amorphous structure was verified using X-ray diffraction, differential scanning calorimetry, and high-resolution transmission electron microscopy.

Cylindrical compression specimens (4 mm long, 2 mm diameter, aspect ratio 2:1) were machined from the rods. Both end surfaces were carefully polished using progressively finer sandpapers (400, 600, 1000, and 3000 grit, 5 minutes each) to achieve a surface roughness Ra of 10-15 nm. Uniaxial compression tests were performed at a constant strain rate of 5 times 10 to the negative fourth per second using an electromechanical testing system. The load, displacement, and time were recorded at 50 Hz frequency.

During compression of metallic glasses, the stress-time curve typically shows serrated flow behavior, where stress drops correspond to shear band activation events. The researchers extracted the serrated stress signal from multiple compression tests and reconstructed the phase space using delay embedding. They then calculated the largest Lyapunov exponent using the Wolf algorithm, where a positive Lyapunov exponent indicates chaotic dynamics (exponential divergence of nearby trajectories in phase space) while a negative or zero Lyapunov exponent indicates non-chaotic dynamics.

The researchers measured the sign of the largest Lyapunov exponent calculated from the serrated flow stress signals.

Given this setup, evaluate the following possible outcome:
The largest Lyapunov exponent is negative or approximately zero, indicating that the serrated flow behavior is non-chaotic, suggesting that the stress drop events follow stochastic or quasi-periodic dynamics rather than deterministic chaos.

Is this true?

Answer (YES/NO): NO